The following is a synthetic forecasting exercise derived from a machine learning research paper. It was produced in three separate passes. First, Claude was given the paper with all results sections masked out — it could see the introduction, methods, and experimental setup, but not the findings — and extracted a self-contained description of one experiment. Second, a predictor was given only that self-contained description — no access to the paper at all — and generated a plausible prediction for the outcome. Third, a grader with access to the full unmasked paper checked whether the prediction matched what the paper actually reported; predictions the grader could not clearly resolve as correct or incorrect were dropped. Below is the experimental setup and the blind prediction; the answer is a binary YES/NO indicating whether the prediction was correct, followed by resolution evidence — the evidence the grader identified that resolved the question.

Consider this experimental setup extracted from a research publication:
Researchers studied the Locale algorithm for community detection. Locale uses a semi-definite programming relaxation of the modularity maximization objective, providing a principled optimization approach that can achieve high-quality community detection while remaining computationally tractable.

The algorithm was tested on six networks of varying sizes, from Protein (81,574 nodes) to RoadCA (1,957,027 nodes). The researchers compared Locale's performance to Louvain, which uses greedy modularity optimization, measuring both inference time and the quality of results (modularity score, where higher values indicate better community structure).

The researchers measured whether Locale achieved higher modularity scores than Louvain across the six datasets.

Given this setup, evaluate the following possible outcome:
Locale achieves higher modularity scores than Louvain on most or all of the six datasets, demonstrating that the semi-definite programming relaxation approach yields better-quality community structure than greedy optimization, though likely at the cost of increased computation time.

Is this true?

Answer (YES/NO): NO